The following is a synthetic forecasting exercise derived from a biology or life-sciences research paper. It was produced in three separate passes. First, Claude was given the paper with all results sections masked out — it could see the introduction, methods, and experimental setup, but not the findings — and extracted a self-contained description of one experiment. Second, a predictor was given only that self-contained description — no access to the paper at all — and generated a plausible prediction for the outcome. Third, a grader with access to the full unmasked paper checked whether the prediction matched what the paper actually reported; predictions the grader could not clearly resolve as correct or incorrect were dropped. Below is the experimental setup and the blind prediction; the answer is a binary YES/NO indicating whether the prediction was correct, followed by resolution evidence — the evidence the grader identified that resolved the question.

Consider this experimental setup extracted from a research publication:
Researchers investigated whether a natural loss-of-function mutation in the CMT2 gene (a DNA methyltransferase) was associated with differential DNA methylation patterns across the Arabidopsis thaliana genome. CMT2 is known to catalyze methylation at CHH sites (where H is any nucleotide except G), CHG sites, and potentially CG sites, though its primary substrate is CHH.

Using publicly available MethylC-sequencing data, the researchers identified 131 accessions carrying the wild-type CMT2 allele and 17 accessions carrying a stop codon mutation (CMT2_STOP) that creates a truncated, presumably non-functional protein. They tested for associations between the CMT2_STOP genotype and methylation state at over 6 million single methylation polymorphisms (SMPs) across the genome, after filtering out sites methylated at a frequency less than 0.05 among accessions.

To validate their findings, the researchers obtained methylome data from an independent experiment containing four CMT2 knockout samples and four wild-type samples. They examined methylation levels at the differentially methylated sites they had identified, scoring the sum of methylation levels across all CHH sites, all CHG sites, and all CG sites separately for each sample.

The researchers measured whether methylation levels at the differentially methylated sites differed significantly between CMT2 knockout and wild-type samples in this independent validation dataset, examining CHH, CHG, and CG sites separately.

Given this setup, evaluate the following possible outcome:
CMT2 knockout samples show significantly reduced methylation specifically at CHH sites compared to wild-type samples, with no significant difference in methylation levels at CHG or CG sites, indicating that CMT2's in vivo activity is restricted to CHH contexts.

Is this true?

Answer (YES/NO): YES